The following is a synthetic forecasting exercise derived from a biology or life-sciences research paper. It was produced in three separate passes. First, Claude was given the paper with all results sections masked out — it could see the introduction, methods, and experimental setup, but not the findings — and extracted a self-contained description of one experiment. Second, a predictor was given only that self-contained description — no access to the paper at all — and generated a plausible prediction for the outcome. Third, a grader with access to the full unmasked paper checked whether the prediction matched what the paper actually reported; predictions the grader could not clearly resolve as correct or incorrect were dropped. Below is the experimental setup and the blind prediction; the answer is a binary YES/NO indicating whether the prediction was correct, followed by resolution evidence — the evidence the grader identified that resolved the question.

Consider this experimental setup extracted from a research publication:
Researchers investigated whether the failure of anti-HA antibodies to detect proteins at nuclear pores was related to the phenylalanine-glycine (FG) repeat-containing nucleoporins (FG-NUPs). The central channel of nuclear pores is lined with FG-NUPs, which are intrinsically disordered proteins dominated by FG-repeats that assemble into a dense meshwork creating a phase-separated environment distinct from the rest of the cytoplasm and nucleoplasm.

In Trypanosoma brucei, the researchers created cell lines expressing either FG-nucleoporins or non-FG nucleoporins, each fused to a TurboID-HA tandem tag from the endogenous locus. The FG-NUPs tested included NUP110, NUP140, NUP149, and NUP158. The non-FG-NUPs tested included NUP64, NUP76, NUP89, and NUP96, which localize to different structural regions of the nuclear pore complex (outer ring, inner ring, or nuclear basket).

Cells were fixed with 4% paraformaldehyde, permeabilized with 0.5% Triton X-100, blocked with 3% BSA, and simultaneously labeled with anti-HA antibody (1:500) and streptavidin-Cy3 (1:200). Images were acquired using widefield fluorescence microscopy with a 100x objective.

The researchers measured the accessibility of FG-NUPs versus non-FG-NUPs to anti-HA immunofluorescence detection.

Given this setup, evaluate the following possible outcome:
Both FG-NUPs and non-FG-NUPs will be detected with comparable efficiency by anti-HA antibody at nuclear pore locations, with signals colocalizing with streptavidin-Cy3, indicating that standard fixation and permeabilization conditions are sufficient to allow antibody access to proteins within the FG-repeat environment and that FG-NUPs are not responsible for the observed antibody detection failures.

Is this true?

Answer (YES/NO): NO